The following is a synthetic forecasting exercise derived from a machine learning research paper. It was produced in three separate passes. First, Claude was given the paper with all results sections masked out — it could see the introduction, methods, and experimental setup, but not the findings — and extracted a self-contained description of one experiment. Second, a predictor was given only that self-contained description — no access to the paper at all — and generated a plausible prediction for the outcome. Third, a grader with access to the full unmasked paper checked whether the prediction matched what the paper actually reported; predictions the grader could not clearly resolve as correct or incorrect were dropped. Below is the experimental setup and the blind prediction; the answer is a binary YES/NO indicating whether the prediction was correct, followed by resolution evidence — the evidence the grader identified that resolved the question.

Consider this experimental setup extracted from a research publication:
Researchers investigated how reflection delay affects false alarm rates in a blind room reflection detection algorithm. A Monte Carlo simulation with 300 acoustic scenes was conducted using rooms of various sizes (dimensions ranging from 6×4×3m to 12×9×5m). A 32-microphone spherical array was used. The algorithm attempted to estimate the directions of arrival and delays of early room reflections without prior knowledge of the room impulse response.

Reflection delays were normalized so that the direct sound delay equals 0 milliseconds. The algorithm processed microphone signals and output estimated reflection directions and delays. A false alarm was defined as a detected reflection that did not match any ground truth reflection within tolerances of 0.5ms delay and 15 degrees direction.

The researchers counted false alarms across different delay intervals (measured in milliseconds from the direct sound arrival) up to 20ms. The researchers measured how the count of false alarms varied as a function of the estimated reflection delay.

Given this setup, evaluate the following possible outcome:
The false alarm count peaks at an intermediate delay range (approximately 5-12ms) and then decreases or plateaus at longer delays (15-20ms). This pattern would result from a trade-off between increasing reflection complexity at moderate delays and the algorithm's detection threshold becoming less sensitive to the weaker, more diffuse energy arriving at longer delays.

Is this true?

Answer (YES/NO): NO